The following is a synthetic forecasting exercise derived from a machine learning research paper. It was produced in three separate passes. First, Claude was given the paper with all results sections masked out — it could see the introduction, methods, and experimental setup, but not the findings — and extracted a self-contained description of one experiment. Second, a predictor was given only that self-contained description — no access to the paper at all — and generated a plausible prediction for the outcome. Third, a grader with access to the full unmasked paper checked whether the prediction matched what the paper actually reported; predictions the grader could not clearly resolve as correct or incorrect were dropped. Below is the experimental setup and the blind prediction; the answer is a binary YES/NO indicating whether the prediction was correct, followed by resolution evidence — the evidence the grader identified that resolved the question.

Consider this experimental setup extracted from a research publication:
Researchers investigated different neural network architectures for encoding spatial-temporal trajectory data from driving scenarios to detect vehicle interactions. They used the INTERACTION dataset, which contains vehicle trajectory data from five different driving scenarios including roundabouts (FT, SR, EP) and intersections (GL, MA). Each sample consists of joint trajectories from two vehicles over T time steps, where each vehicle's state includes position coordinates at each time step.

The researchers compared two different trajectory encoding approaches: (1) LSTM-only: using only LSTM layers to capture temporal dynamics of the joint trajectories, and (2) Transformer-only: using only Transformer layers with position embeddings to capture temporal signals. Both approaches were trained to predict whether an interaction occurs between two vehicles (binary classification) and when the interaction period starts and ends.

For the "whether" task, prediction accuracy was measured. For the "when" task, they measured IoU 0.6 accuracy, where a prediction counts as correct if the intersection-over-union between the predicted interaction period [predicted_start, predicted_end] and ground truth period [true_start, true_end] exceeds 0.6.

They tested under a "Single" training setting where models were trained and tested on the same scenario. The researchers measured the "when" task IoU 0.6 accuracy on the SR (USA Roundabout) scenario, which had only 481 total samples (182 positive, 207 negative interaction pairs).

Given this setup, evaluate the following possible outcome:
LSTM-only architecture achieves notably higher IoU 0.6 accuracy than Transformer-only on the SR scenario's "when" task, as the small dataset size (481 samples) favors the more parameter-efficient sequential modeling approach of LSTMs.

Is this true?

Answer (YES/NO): YES